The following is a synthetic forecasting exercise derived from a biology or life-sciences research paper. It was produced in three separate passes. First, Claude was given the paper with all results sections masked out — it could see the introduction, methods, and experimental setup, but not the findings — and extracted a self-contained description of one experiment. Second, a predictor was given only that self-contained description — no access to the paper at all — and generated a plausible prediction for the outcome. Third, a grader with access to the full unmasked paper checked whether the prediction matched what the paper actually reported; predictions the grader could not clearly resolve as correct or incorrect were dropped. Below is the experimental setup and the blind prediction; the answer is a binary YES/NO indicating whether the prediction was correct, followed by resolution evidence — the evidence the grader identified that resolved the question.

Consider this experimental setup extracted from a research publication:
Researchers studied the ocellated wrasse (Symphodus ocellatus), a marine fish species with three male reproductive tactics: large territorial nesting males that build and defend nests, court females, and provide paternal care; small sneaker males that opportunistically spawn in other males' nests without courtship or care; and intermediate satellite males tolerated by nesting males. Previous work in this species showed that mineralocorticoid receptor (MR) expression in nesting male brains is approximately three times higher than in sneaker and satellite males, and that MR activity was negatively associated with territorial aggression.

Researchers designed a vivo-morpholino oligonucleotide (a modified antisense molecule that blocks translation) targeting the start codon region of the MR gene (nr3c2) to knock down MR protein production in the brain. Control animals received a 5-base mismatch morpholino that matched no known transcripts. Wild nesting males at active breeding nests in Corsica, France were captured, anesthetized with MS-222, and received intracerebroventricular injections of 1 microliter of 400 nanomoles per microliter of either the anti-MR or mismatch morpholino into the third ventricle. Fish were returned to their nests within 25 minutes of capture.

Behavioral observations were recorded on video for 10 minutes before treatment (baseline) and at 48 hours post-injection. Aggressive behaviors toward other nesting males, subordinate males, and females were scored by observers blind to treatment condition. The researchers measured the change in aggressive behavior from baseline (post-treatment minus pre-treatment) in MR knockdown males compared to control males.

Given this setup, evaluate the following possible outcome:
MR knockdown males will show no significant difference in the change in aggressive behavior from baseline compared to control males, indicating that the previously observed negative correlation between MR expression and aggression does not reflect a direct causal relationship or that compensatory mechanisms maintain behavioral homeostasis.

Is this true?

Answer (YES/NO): YES